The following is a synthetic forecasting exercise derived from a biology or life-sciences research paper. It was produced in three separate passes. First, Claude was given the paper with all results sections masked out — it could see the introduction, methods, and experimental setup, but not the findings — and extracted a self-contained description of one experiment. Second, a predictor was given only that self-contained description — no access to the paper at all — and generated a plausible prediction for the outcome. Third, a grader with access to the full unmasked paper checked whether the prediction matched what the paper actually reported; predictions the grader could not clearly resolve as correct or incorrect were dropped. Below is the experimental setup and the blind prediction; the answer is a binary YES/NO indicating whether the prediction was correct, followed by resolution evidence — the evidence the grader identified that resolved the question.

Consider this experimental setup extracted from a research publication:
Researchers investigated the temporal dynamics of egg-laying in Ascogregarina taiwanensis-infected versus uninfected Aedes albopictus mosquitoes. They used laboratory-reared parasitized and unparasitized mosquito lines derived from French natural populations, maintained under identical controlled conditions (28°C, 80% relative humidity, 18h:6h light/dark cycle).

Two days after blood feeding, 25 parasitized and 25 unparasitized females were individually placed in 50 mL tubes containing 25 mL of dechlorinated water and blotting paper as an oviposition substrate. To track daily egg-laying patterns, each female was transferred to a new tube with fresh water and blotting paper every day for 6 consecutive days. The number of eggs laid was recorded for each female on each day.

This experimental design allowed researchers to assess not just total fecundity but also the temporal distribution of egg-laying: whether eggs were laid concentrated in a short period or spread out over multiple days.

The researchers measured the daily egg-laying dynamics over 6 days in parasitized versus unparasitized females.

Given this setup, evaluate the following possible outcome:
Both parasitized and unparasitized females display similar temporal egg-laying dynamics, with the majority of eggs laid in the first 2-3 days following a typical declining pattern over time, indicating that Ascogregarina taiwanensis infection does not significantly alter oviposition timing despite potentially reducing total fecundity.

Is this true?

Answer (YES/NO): NO